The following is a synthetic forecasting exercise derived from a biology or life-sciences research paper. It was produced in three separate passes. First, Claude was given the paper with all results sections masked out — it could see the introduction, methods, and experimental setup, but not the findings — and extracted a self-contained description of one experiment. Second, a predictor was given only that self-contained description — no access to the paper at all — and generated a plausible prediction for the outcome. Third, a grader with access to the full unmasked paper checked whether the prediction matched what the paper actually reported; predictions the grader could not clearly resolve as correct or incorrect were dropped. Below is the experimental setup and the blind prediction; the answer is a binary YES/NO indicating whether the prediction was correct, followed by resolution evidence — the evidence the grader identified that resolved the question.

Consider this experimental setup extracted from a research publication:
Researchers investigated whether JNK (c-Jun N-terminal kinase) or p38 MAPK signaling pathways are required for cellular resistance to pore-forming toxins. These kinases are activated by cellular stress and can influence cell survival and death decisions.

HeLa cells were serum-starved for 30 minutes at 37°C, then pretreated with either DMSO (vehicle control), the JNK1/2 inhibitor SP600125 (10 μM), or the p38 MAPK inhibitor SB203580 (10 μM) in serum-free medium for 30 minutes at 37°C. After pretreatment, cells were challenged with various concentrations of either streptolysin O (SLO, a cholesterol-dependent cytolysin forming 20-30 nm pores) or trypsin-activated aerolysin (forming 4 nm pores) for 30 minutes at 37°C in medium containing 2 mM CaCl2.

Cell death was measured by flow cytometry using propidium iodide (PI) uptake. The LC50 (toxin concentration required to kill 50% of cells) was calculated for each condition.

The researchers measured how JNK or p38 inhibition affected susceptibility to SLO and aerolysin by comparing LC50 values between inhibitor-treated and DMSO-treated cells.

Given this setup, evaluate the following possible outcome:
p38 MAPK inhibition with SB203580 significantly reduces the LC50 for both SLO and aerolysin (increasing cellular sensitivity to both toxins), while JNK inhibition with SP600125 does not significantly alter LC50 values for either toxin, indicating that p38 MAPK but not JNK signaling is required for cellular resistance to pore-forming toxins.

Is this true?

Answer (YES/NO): NO